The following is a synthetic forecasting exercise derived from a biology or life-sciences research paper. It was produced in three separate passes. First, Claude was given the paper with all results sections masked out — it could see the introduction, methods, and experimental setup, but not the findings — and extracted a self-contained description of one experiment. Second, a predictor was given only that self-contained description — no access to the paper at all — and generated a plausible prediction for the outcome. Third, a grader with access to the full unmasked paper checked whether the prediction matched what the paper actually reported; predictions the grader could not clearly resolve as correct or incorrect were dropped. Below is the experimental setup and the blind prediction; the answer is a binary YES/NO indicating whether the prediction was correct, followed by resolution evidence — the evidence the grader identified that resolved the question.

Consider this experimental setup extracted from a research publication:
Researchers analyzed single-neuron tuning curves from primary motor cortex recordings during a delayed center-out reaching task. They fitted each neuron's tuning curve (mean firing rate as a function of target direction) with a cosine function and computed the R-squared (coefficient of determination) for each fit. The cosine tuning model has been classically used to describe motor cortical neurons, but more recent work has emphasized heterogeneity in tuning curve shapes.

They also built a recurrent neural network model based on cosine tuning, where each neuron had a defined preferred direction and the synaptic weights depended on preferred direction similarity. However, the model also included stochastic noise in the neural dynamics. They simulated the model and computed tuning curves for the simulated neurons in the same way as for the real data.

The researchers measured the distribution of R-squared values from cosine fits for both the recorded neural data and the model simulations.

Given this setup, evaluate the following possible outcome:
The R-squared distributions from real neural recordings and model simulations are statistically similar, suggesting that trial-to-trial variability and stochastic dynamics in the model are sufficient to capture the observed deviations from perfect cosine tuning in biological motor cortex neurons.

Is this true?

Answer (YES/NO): NO